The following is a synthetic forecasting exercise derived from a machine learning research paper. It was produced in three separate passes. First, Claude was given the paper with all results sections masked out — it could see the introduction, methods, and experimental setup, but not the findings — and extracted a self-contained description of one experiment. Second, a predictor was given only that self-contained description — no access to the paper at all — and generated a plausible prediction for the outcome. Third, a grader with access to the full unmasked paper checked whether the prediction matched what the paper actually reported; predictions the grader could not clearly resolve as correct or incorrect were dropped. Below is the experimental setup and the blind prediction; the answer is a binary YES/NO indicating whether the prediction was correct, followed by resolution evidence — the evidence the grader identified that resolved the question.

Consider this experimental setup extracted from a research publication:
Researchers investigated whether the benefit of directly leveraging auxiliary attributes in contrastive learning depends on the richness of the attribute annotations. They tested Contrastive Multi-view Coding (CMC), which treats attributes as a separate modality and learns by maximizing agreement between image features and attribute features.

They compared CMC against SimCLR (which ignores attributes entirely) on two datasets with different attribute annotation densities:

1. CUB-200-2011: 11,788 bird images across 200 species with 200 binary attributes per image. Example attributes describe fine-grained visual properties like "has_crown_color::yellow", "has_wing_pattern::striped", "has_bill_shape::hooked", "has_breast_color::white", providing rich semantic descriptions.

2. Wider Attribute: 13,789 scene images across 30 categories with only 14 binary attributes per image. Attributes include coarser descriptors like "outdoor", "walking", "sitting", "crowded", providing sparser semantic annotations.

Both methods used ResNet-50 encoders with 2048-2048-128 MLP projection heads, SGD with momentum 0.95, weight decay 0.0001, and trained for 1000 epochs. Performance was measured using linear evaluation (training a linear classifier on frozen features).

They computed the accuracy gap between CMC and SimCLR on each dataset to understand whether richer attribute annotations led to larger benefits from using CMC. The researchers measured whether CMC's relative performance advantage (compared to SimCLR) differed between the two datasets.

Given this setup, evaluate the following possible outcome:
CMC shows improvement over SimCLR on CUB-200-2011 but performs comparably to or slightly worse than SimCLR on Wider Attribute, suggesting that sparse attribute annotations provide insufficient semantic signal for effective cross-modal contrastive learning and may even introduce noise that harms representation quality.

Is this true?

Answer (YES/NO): NO